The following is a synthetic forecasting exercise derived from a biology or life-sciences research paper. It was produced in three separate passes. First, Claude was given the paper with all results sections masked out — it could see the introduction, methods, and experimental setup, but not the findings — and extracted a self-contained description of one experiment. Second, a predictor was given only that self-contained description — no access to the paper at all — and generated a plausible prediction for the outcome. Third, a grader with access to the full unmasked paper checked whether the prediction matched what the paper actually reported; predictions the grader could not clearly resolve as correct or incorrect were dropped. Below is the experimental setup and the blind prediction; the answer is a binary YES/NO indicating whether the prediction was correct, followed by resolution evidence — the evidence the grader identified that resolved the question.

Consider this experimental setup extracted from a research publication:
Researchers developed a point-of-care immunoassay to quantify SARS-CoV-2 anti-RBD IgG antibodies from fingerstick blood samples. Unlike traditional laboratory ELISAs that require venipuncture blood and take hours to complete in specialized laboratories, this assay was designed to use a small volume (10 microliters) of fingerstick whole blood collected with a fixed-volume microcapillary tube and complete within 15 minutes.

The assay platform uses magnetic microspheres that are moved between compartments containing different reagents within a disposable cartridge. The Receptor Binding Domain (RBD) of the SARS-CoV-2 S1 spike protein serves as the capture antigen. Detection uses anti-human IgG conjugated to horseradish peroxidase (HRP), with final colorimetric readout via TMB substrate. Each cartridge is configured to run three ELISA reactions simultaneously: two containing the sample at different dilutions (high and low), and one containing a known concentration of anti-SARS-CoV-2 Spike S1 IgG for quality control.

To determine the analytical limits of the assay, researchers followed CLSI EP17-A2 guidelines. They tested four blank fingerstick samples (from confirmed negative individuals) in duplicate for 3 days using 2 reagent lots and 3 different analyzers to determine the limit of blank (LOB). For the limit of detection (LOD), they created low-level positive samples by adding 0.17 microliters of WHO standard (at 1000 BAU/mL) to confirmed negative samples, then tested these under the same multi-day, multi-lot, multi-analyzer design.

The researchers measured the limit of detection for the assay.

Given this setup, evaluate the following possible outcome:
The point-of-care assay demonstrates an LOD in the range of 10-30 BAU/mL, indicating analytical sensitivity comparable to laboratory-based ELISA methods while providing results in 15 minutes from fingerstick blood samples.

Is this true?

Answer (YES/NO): NO